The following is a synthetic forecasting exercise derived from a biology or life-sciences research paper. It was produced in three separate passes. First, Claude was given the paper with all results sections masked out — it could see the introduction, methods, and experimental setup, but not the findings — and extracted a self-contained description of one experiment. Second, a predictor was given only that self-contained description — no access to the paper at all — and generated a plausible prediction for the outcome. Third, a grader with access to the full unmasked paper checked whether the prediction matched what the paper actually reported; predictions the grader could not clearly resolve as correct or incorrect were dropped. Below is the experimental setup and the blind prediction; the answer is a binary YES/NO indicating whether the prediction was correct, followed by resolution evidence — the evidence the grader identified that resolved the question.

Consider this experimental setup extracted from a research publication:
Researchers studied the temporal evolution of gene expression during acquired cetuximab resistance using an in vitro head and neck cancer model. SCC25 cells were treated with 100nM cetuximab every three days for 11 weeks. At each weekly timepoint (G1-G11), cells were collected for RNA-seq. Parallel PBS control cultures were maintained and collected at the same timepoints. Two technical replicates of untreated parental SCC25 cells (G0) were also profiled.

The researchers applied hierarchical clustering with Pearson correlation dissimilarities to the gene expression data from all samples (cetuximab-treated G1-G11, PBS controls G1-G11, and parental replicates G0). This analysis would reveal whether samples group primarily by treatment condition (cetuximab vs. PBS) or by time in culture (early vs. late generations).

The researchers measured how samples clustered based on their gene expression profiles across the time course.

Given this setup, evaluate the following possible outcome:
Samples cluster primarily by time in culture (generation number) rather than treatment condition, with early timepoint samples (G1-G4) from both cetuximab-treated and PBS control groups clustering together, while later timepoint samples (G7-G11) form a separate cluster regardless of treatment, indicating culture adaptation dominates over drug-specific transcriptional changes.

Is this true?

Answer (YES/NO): NO